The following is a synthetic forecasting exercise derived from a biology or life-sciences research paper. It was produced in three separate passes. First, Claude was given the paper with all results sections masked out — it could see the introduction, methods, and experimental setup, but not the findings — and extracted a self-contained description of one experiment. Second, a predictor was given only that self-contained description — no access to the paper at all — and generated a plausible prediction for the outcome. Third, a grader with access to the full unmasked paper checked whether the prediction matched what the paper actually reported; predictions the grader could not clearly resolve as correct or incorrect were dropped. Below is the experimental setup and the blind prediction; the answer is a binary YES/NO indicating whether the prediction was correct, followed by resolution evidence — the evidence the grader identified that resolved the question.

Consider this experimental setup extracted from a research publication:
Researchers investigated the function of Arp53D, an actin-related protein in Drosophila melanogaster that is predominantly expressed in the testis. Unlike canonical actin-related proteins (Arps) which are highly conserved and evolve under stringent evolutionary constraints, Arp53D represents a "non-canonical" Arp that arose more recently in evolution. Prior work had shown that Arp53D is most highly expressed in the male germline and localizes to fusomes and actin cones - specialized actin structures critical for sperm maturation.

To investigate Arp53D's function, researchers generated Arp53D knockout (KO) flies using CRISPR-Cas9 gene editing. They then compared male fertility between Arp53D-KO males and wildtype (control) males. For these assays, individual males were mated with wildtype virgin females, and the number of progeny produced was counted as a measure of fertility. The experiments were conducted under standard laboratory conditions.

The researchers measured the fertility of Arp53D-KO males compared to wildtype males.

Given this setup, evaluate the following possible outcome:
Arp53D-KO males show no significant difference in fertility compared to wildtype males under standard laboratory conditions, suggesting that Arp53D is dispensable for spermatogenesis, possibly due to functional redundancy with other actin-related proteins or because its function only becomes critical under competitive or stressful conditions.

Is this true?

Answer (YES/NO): NO